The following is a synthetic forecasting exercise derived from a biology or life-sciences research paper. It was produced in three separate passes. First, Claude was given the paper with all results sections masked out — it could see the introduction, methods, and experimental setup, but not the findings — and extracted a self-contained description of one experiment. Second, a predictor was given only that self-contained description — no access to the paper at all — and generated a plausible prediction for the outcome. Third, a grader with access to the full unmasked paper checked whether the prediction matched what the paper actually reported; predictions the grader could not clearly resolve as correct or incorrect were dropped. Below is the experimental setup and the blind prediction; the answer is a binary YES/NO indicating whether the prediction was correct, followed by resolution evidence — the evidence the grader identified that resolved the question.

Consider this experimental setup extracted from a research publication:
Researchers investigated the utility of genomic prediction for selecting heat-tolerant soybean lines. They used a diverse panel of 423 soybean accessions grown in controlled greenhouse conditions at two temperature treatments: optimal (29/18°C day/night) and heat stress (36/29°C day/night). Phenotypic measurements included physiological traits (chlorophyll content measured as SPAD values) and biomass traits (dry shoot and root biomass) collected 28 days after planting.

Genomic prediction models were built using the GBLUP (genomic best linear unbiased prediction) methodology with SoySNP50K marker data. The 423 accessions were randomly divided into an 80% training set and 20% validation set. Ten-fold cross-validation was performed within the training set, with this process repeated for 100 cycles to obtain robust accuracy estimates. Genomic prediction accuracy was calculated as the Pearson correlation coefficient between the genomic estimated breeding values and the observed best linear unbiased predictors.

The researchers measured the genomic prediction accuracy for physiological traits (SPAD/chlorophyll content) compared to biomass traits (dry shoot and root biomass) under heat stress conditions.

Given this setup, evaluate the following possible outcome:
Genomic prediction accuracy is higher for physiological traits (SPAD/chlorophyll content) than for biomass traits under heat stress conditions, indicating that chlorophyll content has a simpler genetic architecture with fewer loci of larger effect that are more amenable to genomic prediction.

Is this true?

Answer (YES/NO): NO